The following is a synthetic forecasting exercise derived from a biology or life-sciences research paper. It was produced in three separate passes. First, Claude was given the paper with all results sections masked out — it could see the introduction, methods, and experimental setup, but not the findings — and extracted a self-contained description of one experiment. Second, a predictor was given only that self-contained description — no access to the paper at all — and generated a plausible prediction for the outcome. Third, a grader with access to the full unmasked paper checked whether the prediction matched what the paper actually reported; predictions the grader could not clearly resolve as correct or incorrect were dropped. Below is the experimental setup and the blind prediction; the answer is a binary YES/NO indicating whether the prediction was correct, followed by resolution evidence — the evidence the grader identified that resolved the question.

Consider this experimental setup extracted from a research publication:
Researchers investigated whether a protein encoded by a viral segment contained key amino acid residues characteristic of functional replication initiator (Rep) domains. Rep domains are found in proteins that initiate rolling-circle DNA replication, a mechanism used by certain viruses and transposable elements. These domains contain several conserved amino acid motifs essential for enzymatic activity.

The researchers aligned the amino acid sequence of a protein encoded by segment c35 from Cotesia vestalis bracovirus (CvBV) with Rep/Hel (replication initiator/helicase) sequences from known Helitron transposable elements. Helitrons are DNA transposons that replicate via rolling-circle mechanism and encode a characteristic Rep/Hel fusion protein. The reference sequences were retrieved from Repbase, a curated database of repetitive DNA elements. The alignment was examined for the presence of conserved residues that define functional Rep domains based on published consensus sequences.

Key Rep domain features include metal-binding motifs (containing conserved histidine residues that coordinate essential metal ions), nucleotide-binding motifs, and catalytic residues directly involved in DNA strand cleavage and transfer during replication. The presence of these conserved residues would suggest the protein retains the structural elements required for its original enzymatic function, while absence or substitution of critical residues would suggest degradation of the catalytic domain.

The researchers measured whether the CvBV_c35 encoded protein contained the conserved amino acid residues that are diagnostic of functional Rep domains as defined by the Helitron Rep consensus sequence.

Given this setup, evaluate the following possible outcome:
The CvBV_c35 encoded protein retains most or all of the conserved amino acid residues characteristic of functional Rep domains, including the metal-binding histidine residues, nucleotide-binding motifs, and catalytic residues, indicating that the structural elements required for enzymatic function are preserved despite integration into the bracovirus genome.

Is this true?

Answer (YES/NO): YES